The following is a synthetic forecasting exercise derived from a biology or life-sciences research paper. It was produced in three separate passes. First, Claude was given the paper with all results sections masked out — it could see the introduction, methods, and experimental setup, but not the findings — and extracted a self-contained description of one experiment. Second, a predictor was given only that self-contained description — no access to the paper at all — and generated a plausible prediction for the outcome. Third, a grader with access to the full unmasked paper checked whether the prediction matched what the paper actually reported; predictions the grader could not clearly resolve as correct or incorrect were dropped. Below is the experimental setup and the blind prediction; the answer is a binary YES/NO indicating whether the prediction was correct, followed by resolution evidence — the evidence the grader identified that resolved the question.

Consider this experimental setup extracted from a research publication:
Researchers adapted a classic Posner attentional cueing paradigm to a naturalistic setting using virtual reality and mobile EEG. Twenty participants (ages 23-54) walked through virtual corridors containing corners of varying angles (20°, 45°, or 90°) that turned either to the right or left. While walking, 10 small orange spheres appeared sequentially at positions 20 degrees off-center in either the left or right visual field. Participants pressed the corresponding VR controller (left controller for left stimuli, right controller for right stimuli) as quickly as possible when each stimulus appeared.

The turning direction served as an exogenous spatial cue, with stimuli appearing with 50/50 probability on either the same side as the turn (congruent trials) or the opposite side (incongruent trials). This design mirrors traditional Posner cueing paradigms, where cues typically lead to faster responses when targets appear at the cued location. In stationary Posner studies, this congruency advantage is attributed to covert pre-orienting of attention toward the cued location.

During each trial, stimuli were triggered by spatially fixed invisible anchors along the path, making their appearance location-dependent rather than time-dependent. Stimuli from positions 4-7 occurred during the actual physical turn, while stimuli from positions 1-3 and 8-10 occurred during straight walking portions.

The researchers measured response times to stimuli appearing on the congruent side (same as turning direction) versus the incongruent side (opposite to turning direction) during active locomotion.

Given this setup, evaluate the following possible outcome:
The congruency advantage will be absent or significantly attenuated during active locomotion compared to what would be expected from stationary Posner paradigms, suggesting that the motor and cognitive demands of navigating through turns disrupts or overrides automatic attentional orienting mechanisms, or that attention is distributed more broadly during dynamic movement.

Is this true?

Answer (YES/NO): NO